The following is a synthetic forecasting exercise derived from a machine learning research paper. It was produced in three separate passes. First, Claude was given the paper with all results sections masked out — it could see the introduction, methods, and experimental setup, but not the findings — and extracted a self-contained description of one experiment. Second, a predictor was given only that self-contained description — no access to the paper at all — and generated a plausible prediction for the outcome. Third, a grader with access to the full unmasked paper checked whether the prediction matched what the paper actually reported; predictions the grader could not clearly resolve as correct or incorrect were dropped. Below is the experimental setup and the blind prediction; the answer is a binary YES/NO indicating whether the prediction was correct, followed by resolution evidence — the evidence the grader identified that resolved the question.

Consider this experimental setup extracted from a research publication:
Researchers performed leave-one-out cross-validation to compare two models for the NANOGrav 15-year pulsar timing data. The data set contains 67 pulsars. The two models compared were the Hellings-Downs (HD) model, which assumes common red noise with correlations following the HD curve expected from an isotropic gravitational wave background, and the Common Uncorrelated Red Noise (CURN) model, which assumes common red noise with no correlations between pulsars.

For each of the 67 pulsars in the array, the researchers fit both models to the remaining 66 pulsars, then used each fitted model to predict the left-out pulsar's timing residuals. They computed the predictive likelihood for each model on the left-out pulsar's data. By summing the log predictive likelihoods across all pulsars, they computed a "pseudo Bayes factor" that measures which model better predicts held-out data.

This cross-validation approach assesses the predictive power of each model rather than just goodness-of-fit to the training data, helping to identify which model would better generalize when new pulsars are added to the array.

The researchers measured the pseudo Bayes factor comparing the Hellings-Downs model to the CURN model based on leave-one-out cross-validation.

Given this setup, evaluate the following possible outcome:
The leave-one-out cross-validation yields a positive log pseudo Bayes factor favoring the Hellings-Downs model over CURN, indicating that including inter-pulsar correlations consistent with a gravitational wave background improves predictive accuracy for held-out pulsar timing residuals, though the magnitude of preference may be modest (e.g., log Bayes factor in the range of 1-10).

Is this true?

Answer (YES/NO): YES